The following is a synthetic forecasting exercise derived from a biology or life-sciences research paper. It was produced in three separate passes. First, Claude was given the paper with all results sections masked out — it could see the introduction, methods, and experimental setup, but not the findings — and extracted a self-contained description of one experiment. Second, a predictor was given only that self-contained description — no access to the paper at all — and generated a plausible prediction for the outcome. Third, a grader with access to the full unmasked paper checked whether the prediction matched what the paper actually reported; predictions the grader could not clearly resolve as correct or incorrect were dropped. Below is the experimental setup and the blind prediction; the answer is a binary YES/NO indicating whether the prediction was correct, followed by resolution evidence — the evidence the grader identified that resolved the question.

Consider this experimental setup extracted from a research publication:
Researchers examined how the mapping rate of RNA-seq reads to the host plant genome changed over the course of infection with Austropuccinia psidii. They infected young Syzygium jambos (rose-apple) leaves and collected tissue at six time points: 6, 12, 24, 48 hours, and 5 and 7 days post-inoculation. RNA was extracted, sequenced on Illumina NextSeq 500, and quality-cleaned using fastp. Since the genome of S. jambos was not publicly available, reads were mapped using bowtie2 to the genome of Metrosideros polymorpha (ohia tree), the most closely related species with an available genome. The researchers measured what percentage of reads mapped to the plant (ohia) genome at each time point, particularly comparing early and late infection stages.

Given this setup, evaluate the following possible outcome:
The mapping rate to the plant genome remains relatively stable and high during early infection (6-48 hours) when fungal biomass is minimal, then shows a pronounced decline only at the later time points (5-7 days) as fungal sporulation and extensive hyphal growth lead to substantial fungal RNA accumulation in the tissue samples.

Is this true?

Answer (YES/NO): NO